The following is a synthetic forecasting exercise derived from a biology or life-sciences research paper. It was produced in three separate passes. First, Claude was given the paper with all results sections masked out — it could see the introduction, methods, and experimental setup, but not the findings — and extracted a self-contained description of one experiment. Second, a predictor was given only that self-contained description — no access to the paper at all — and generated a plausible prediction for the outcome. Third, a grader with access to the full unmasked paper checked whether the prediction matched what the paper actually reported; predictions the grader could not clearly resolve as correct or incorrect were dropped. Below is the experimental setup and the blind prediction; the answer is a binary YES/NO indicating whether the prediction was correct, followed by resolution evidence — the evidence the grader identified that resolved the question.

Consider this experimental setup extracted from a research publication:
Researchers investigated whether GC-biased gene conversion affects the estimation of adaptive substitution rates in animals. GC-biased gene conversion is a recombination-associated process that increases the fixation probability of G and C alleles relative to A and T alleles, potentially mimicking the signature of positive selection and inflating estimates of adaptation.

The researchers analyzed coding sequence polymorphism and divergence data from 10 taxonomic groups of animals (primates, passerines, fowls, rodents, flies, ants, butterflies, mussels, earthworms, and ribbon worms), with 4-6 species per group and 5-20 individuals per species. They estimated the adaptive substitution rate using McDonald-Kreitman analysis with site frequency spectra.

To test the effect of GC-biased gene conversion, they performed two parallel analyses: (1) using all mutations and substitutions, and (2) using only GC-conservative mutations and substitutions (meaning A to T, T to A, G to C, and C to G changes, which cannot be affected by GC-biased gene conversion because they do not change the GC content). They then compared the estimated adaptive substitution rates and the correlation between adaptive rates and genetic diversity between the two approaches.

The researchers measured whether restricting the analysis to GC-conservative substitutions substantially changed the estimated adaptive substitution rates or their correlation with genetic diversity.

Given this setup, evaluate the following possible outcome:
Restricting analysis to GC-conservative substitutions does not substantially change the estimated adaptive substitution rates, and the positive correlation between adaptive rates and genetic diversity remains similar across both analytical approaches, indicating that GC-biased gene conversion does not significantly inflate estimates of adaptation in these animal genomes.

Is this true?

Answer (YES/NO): NO